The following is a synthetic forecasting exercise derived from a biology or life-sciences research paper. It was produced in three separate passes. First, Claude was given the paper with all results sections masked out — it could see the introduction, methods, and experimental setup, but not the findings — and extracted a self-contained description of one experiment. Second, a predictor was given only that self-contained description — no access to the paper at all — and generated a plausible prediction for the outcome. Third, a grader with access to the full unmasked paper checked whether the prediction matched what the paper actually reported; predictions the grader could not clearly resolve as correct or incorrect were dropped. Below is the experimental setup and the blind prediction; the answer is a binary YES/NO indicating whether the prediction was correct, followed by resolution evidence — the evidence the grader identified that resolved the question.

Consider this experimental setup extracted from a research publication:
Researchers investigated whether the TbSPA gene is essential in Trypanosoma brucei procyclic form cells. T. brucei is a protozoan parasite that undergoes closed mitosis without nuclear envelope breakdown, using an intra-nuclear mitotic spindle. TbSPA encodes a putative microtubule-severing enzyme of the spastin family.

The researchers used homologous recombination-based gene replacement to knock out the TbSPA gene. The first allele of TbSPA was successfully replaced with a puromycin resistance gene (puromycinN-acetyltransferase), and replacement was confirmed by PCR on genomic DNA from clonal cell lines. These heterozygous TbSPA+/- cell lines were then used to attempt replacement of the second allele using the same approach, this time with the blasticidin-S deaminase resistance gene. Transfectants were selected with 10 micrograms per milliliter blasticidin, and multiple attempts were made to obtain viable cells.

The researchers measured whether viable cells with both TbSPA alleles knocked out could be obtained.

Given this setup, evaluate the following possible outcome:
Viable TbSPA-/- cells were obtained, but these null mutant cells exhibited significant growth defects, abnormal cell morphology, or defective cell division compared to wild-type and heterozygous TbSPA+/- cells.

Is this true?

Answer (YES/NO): NO